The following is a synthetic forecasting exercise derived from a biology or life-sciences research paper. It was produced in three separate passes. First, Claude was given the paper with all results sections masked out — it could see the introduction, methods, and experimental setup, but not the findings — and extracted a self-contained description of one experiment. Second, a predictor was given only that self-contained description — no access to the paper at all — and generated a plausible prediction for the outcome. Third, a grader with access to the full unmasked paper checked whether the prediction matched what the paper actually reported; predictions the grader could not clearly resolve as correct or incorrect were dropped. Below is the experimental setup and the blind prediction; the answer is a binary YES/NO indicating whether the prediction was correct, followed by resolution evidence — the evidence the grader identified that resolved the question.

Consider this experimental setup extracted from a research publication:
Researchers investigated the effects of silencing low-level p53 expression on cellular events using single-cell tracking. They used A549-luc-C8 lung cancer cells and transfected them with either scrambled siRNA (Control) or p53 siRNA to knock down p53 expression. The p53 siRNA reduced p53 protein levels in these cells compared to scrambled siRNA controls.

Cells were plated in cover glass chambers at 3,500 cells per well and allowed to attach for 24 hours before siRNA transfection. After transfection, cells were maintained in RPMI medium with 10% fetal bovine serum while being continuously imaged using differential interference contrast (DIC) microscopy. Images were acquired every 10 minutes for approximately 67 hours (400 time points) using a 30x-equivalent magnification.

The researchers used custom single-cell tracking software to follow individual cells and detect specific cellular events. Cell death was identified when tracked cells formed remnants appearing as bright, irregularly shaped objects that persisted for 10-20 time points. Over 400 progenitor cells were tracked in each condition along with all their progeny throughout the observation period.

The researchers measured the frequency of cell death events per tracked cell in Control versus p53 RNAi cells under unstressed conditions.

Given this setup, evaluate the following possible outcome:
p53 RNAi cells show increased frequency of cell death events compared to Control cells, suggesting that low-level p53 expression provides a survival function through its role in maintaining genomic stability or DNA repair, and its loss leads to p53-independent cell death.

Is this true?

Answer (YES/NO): YES